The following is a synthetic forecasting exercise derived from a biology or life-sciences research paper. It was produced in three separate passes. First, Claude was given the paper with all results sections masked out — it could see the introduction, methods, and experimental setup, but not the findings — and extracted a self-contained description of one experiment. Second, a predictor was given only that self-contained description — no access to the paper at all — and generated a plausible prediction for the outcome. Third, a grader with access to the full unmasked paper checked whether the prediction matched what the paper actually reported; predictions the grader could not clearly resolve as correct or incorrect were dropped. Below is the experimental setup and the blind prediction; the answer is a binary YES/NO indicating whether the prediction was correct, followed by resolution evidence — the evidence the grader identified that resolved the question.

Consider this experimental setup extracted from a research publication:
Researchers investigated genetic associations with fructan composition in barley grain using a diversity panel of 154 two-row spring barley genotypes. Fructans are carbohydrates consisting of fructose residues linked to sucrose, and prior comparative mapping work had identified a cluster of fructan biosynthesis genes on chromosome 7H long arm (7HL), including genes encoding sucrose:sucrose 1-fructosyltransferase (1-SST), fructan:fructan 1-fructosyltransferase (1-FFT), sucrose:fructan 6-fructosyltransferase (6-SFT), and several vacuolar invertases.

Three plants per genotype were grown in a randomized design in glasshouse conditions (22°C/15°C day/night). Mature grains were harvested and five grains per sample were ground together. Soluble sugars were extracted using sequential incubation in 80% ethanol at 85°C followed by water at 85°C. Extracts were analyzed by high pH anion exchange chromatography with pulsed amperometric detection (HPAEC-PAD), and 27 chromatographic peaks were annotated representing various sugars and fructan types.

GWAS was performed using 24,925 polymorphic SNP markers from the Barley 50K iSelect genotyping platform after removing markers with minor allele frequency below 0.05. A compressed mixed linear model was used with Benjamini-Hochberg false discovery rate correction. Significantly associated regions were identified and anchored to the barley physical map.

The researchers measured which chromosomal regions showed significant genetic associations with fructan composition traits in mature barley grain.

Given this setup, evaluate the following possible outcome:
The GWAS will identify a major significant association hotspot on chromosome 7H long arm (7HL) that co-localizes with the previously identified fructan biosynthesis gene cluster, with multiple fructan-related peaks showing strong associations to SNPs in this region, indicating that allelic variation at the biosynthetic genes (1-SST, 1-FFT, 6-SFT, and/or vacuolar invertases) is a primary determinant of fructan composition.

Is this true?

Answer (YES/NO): YES